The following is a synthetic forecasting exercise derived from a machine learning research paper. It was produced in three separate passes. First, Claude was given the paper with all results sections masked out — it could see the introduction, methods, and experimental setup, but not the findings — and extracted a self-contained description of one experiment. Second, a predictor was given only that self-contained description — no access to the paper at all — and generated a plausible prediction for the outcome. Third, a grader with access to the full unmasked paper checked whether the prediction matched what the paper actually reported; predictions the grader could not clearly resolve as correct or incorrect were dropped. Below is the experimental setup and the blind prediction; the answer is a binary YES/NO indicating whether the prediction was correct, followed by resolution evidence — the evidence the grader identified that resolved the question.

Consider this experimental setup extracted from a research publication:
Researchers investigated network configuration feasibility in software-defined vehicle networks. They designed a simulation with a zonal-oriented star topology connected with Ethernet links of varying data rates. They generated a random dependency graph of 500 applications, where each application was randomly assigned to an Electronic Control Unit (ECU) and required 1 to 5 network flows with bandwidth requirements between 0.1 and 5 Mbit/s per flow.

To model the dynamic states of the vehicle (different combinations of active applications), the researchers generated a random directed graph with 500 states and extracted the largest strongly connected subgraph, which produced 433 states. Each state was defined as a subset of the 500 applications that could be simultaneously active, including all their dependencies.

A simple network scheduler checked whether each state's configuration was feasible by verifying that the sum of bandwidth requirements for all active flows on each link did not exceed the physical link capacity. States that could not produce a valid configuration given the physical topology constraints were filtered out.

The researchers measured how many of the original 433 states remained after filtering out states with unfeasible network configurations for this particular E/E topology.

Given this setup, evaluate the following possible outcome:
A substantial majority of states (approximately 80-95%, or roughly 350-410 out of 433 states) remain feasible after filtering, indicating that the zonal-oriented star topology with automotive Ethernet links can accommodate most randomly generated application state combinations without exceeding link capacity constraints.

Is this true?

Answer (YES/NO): NO